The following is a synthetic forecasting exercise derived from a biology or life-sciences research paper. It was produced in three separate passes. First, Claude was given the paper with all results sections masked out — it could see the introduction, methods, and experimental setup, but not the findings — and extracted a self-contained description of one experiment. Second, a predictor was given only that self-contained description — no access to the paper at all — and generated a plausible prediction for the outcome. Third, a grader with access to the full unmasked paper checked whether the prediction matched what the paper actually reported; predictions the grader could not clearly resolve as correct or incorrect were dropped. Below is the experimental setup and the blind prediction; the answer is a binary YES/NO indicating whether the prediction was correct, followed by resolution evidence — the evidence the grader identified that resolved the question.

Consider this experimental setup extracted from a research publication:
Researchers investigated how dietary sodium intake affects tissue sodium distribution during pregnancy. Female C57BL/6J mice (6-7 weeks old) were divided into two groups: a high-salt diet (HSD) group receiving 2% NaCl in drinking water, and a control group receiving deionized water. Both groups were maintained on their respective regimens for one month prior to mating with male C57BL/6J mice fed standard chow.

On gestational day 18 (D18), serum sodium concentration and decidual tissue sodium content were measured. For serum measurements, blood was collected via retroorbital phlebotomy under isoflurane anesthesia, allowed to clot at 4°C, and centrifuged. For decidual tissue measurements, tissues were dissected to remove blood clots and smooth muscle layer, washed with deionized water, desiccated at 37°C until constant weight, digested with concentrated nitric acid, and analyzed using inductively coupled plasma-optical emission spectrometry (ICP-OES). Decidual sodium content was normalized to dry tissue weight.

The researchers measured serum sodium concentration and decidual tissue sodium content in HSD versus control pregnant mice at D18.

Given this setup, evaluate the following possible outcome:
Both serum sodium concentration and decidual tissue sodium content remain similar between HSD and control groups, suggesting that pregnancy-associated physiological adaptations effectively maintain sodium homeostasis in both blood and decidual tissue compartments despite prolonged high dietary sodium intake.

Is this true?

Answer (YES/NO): NO